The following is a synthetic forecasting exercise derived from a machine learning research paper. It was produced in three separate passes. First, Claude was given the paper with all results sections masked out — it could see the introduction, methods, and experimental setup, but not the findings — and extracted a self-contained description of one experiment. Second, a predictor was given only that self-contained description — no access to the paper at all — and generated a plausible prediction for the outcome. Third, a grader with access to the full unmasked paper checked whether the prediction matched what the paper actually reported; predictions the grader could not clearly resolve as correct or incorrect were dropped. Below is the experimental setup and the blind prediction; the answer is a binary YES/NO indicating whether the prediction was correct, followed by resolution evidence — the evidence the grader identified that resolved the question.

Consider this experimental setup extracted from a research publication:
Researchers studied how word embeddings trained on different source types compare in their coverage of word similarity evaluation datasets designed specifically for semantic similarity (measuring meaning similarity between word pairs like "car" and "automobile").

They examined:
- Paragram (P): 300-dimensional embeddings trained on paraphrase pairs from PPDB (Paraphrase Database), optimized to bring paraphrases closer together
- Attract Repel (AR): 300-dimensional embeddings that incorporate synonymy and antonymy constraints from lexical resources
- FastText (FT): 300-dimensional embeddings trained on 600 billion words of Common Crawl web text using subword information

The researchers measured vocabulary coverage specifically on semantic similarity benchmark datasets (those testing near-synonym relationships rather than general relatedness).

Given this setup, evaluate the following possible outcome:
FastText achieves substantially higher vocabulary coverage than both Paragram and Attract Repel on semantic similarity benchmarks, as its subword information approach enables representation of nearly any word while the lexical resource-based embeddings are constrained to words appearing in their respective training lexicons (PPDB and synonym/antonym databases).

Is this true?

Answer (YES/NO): YES